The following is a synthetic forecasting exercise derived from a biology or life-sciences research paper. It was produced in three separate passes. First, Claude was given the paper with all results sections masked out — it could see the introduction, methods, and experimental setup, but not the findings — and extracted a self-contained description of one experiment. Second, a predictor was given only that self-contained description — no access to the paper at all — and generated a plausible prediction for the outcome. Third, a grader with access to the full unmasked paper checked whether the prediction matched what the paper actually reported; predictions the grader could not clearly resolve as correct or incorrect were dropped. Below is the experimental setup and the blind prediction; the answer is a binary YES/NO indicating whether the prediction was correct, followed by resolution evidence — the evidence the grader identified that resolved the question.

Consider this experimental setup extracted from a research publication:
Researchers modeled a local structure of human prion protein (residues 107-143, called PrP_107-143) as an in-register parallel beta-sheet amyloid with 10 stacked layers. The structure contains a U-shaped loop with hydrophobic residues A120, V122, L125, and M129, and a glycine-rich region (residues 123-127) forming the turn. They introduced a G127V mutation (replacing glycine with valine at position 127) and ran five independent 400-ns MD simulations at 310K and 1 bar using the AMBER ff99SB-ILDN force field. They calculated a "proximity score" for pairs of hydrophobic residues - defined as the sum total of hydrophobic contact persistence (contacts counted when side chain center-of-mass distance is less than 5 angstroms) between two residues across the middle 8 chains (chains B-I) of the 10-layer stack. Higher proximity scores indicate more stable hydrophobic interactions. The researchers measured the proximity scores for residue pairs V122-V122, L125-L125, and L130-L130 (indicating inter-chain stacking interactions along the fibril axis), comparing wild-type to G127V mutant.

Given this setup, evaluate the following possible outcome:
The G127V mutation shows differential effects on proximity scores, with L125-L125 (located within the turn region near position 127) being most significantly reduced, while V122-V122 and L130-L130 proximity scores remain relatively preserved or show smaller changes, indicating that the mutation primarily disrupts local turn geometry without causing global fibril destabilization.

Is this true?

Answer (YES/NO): NO